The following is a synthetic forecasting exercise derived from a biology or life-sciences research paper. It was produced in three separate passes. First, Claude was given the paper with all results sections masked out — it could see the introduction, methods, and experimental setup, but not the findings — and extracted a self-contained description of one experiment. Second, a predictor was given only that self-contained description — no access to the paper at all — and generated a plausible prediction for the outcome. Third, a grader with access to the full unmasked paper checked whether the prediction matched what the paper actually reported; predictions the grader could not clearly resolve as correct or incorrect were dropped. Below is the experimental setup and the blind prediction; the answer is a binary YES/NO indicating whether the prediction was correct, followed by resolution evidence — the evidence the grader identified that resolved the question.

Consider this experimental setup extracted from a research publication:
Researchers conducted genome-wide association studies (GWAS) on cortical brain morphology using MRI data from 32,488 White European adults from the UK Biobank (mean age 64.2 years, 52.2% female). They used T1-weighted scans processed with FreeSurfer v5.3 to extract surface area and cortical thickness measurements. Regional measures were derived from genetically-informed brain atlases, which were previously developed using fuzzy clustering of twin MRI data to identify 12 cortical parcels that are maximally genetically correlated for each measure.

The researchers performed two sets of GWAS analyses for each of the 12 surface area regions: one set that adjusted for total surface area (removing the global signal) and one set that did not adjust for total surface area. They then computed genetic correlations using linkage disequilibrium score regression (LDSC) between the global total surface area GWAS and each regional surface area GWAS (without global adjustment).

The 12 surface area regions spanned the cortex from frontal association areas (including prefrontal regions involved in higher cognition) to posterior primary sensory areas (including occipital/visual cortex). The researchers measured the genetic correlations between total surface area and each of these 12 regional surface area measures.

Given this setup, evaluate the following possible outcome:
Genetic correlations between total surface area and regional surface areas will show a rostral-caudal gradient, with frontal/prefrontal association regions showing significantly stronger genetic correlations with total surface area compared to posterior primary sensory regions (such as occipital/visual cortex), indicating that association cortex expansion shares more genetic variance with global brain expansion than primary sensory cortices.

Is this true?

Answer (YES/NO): YES